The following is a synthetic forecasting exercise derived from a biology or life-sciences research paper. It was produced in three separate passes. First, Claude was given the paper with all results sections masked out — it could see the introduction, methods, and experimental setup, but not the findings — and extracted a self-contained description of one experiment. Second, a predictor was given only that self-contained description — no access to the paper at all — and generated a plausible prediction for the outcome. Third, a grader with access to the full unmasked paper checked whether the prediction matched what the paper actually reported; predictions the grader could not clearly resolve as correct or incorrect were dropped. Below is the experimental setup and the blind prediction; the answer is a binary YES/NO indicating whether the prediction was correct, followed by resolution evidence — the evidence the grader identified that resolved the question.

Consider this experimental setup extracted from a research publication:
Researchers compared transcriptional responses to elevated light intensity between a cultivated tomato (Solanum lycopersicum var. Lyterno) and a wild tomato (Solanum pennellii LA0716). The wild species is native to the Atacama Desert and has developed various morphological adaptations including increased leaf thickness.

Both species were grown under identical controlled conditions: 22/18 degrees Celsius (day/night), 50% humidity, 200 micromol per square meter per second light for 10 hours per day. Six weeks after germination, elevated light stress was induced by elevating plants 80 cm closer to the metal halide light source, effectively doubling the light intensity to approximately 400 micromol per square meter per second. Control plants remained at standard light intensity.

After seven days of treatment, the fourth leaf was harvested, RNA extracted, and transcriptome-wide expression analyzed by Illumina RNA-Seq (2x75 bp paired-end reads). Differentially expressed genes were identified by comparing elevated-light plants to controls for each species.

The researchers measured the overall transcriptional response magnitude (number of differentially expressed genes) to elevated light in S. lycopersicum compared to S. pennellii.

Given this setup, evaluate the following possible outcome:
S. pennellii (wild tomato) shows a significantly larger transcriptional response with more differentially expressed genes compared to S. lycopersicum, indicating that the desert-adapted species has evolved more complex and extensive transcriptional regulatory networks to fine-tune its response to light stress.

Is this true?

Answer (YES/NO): YES